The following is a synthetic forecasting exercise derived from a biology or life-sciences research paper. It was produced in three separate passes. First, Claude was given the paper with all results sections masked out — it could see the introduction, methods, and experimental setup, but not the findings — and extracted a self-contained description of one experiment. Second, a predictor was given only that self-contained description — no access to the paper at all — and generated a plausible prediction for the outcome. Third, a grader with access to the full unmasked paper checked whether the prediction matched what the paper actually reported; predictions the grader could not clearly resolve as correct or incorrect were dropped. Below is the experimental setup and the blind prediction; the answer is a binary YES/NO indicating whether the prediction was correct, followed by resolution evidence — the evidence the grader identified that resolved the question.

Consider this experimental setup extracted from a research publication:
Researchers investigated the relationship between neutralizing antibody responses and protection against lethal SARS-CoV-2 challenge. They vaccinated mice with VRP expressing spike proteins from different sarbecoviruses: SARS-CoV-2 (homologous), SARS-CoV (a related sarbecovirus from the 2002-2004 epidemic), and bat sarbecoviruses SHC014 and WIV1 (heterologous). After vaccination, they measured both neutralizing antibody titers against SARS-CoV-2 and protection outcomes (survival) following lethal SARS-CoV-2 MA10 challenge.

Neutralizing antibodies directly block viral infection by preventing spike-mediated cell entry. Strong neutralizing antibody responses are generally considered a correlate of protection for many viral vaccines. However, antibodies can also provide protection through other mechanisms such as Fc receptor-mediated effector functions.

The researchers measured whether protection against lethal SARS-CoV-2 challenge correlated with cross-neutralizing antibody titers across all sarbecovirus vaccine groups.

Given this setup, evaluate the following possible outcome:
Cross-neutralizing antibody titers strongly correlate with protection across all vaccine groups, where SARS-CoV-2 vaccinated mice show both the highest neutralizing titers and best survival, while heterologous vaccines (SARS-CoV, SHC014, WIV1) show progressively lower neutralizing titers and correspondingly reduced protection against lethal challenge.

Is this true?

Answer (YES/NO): NO